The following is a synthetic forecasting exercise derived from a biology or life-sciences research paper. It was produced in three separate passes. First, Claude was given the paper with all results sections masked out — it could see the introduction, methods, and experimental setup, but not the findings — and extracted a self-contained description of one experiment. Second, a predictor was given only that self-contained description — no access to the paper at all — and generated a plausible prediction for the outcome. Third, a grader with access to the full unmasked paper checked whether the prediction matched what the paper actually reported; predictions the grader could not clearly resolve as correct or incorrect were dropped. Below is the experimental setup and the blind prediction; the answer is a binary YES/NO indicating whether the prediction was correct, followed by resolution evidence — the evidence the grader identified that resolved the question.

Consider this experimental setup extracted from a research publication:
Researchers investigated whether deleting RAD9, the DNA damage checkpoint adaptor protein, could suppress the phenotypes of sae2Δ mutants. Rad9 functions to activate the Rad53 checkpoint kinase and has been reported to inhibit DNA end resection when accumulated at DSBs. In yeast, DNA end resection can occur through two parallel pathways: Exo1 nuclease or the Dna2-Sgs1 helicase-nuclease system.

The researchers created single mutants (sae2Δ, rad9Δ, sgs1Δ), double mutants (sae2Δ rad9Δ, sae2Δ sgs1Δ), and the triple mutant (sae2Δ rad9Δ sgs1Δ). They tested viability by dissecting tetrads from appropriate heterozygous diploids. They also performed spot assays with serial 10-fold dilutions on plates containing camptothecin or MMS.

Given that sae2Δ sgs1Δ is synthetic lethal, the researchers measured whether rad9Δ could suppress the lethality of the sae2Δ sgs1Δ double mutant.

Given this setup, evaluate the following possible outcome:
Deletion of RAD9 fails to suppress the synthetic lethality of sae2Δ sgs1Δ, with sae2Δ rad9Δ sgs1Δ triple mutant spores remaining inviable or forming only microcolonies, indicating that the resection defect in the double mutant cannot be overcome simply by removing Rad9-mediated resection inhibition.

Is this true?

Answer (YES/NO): NO